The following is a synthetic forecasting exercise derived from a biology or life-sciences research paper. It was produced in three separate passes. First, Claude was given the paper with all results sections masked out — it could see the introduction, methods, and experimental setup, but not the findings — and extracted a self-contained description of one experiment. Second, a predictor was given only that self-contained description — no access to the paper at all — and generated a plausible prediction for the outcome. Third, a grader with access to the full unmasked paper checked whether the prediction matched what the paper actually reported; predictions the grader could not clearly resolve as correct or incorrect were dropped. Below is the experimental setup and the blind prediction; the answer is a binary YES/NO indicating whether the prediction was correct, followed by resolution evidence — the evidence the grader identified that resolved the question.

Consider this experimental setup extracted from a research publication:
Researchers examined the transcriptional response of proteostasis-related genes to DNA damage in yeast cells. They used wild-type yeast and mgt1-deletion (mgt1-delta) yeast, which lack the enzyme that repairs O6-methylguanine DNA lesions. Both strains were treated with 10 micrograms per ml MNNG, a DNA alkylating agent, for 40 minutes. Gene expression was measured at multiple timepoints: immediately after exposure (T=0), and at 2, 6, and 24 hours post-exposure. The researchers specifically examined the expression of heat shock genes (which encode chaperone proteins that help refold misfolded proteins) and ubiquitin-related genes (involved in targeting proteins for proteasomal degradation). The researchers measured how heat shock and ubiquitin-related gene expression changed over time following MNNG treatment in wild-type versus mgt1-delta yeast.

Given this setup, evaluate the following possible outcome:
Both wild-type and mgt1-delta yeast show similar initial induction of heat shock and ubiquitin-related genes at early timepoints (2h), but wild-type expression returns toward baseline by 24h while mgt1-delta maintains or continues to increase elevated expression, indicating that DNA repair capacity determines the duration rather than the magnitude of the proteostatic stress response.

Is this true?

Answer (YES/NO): NO